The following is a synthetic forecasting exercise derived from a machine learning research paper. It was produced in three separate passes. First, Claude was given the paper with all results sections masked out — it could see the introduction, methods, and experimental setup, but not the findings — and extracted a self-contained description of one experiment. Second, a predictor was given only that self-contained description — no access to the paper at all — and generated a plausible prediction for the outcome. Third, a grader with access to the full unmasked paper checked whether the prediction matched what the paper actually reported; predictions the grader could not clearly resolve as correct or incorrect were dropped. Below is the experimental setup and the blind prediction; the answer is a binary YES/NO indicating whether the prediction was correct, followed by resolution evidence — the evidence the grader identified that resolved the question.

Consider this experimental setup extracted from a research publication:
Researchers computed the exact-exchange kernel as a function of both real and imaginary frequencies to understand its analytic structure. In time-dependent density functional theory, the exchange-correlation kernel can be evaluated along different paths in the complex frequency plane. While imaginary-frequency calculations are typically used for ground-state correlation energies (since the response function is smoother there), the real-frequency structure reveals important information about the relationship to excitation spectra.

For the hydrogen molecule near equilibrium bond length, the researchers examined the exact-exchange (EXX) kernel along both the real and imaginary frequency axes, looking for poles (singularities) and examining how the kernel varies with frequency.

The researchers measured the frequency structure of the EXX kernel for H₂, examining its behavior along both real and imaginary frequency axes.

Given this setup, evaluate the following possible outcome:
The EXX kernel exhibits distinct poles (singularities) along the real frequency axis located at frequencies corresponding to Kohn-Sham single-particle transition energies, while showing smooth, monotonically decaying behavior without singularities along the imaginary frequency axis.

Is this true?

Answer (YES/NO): NO